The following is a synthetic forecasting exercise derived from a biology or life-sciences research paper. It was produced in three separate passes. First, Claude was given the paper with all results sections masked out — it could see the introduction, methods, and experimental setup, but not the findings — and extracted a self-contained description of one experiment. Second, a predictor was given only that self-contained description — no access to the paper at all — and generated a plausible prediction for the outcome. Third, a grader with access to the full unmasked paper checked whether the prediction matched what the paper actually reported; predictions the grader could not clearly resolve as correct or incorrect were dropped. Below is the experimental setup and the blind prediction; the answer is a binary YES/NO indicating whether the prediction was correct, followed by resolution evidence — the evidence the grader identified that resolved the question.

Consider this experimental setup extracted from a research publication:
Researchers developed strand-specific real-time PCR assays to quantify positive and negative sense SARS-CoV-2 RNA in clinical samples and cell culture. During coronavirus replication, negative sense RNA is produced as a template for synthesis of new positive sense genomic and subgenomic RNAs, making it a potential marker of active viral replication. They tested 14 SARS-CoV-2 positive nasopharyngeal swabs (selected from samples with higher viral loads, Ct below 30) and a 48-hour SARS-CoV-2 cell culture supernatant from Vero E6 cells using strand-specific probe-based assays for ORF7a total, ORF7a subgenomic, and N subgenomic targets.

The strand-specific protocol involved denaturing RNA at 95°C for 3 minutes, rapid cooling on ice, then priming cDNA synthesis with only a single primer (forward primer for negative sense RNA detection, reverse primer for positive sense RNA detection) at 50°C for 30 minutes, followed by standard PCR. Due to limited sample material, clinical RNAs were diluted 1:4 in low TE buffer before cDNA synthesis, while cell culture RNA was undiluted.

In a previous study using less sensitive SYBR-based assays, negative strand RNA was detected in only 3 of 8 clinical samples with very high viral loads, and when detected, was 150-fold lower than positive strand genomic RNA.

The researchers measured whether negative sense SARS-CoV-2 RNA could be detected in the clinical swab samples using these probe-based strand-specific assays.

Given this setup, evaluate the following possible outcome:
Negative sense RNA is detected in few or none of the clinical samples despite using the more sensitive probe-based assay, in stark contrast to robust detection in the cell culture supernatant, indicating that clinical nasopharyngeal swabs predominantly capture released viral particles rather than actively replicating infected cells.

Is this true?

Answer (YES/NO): NO